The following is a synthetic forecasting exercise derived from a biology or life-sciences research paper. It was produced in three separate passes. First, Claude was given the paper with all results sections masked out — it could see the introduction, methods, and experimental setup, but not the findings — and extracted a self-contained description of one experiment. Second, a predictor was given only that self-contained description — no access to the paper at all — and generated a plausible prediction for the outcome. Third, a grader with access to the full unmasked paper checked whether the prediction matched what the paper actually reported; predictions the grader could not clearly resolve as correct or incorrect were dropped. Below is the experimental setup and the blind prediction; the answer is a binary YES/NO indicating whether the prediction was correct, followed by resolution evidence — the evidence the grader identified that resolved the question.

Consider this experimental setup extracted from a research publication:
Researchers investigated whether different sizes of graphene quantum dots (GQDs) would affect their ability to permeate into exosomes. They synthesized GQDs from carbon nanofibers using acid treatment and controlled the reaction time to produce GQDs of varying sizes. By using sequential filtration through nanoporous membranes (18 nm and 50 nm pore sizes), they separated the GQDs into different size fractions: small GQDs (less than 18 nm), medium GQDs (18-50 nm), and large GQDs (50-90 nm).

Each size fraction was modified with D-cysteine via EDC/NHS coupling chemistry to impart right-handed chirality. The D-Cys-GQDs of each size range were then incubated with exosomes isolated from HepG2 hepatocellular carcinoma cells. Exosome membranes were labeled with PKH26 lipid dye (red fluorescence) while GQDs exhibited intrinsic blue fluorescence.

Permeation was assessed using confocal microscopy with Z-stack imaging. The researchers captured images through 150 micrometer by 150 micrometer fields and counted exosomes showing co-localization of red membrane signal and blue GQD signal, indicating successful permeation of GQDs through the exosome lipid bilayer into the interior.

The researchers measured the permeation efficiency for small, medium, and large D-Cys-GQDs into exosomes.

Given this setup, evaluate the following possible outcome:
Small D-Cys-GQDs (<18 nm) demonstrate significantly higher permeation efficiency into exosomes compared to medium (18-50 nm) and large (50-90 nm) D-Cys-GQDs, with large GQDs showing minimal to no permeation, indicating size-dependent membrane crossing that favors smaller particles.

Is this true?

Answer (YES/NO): YES